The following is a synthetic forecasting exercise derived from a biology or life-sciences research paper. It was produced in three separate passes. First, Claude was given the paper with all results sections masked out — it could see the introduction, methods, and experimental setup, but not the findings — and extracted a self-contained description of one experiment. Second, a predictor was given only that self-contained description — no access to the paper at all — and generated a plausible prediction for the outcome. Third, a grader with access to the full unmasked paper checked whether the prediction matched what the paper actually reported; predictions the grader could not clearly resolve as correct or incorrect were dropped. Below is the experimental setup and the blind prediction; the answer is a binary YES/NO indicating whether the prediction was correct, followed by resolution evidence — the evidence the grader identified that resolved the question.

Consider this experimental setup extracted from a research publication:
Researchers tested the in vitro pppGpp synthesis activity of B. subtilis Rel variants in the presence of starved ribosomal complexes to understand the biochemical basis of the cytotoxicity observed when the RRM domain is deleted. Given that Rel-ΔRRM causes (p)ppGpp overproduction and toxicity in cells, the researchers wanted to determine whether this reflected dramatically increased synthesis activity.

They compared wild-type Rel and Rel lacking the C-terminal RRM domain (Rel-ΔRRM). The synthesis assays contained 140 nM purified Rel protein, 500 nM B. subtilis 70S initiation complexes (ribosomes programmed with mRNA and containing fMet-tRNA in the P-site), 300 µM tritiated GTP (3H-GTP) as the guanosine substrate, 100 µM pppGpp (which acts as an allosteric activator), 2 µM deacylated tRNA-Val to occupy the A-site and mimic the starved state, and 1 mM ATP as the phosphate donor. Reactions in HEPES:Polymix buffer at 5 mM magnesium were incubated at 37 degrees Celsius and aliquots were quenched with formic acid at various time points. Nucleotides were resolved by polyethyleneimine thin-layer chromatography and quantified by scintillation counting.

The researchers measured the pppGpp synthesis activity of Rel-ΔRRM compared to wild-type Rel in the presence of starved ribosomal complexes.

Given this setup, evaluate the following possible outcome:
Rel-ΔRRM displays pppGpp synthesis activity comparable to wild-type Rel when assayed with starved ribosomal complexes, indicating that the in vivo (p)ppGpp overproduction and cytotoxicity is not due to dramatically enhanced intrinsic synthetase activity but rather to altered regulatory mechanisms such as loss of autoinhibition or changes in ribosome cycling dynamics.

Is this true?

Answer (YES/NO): NO